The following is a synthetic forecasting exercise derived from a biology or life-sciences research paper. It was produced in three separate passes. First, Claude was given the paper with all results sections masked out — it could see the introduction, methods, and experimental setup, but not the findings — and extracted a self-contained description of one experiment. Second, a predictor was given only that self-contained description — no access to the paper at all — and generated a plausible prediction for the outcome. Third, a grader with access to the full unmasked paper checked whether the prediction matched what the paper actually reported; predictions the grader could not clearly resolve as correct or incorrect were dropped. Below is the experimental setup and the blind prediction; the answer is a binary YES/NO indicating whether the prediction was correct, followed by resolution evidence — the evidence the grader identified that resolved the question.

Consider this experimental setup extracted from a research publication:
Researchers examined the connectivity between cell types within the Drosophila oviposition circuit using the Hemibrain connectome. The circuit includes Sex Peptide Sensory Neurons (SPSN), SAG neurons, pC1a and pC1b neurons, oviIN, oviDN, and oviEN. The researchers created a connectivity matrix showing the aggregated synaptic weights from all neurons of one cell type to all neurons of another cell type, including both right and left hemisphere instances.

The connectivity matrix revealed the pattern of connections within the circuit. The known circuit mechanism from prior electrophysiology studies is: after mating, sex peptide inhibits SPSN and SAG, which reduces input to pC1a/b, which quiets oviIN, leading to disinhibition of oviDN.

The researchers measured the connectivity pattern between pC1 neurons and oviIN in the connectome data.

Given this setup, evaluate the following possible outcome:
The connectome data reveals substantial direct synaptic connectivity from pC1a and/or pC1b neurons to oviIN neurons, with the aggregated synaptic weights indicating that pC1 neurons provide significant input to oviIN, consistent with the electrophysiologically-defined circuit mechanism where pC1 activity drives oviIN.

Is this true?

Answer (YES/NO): YES